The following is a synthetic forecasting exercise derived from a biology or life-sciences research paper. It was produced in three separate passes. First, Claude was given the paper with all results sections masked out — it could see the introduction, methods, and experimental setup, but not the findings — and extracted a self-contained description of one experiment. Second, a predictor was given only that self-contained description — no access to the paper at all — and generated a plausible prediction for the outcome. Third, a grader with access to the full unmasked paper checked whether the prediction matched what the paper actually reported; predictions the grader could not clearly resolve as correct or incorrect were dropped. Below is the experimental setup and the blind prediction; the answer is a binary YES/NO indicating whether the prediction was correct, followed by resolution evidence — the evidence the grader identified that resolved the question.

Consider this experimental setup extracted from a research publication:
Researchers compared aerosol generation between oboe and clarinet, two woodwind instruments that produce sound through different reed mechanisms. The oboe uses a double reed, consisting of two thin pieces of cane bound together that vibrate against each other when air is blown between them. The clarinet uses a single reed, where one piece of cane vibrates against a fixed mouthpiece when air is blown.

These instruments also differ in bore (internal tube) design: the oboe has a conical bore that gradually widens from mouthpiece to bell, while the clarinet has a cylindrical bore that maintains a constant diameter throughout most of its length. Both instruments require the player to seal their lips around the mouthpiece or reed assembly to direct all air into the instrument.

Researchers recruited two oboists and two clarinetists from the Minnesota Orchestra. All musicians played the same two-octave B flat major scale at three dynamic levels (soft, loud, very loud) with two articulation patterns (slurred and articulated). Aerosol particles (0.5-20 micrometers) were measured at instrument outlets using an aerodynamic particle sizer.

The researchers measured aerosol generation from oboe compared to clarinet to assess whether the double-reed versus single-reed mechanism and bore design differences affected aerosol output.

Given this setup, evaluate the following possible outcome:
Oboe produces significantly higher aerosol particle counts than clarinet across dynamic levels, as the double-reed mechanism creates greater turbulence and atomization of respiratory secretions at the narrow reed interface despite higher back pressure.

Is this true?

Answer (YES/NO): YES